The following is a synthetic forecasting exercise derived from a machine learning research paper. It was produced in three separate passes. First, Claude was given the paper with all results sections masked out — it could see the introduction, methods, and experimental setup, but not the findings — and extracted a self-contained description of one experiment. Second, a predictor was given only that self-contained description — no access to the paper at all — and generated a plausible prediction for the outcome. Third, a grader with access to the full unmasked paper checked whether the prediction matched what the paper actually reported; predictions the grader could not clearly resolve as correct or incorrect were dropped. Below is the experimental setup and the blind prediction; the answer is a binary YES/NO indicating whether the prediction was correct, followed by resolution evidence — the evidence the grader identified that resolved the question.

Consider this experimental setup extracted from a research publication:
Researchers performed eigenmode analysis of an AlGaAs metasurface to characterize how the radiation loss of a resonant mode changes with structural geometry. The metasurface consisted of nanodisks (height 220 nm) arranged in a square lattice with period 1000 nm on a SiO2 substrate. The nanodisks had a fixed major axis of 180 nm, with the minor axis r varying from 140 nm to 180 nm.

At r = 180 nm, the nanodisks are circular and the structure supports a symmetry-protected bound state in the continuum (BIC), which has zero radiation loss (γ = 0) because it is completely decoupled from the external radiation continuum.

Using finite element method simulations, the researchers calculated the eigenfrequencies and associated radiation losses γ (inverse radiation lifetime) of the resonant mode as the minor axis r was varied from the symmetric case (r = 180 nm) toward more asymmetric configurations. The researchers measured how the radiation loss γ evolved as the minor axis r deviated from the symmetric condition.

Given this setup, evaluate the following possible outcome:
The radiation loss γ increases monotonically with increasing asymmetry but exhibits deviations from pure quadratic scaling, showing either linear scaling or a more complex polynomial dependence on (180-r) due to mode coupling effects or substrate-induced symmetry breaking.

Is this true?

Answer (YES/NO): NO